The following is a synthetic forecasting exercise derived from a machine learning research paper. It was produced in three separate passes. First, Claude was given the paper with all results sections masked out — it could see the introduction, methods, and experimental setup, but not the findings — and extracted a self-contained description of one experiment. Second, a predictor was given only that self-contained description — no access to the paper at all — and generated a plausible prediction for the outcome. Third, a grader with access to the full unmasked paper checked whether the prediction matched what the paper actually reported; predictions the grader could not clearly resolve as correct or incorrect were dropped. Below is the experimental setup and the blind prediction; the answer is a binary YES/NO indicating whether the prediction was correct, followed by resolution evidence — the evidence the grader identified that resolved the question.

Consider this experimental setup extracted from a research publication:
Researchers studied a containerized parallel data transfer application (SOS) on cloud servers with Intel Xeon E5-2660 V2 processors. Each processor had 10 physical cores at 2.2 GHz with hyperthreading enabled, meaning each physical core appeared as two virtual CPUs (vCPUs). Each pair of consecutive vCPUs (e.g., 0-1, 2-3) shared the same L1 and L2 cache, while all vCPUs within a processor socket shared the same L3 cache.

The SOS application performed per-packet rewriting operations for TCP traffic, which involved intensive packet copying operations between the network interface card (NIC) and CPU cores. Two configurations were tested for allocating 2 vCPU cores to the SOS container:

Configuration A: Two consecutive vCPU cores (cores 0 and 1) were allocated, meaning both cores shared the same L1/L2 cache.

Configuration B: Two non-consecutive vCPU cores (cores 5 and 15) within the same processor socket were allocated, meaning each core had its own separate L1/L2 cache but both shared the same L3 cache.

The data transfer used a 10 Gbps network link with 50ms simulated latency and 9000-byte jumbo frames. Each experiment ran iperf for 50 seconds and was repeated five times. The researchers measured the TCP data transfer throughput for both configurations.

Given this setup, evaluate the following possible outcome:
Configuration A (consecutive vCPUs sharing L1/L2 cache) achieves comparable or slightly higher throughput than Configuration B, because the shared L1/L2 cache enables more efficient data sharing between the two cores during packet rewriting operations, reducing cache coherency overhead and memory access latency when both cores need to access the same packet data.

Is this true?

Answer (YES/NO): NO